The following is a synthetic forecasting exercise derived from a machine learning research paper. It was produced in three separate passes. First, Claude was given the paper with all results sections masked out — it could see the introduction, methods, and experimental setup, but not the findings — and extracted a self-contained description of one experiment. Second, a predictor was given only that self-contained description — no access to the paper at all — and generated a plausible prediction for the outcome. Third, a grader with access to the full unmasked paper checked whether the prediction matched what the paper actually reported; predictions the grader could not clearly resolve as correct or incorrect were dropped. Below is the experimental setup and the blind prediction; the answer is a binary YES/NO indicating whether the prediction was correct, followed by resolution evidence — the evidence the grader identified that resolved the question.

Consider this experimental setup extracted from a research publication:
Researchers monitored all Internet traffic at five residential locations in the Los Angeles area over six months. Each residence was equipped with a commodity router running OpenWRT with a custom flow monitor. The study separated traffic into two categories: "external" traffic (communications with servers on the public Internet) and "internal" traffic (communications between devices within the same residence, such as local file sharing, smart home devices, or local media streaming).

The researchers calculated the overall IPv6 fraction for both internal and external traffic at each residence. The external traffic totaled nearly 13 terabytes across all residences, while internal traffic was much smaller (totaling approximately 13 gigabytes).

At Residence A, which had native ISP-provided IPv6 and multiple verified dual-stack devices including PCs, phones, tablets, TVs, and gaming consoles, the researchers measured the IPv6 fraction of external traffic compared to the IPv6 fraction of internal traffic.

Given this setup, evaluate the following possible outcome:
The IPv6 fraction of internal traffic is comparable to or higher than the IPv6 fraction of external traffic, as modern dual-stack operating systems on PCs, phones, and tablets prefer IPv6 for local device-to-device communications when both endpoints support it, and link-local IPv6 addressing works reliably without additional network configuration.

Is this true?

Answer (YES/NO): NO